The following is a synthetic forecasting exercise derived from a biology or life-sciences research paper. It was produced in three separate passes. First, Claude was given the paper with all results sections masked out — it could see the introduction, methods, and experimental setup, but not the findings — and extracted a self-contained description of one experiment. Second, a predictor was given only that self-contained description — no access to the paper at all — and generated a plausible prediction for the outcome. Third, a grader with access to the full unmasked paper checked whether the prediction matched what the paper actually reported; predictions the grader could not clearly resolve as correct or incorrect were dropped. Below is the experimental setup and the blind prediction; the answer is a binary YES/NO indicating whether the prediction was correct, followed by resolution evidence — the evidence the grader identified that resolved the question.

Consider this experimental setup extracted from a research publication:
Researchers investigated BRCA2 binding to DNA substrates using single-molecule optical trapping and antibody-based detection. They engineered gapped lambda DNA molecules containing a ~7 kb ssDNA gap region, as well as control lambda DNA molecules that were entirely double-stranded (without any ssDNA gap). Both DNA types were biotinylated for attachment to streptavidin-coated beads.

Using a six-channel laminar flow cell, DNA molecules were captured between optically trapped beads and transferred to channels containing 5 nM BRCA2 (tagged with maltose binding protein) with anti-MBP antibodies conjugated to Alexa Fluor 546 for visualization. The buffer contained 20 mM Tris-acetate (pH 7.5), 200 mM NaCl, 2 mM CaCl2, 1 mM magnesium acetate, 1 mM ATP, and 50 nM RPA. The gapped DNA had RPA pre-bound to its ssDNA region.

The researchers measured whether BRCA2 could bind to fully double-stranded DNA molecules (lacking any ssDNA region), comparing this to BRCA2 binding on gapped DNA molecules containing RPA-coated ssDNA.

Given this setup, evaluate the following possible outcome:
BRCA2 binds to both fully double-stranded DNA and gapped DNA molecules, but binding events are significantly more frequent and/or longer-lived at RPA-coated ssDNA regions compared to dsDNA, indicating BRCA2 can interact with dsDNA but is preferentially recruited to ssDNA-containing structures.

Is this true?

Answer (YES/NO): YES